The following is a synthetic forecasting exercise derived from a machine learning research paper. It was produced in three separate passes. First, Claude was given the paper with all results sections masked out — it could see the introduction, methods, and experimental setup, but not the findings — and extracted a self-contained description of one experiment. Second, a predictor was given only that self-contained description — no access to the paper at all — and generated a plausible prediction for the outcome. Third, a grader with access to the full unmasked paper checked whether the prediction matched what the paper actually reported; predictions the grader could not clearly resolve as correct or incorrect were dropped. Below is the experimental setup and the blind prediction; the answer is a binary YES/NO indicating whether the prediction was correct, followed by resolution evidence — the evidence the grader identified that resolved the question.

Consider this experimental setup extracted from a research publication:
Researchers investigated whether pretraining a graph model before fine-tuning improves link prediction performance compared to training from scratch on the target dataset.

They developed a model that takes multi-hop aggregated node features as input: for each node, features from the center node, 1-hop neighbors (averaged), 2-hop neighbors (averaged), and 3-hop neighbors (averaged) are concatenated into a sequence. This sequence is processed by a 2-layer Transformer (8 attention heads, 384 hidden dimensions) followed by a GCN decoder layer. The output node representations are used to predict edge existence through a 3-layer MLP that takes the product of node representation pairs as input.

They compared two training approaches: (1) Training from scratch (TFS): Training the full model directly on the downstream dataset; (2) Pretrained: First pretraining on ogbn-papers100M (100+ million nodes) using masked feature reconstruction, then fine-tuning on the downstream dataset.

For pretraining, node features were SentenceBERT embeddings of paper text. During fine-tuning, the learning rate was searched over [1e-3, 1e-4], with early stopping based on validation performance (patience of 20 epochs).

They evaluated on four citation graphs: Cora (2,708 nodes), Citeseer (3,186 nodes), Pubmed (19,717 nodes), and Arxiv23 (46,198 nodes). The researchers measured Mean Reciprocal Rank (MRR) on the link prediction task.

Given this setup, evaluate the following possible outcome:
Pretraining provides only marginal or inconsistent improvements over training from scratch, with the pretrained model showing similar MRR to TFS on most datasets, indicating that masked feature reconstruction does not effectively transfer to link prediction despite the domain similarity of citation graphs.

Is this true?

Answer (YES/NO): NO